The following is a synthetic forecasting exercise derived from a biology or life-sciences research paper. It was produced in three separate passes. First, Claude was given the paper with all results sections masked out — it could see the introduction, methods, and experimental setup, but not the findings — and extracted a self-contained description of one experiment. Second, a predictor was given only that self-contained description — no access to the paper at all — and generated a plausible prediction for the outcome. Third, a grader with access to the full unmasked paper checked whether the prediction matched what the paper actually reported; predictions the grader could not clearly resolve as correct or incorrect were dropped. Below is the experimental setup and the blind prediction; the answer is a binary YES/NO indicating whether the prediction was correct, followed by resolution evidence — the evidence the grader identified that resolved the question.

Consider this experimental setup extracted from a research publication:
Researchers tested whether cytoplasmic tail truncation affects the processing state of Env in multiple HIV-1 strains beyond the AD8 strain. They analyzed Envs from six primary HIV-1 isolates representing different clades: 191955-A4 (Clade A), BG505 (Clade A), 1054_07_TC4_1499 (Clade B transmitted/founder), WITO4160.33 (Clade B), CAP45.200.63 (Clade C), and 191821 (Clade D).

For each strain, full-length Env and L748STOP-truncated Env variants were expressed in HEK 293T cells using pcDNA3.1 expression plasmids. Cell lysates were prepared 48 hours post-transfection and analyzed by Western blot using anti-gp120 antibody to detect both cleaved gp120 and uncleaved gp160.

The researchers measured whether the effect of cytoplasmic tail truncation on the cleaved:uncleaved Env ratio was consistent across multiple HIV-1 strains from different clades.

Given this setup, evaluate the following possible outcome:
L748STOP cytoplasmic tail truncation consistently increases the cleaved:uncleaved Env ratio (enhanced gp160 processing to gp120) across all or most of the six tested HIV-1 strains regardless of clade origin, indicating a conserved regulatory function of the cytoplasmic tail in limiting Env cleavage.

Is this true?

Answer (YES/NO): YES